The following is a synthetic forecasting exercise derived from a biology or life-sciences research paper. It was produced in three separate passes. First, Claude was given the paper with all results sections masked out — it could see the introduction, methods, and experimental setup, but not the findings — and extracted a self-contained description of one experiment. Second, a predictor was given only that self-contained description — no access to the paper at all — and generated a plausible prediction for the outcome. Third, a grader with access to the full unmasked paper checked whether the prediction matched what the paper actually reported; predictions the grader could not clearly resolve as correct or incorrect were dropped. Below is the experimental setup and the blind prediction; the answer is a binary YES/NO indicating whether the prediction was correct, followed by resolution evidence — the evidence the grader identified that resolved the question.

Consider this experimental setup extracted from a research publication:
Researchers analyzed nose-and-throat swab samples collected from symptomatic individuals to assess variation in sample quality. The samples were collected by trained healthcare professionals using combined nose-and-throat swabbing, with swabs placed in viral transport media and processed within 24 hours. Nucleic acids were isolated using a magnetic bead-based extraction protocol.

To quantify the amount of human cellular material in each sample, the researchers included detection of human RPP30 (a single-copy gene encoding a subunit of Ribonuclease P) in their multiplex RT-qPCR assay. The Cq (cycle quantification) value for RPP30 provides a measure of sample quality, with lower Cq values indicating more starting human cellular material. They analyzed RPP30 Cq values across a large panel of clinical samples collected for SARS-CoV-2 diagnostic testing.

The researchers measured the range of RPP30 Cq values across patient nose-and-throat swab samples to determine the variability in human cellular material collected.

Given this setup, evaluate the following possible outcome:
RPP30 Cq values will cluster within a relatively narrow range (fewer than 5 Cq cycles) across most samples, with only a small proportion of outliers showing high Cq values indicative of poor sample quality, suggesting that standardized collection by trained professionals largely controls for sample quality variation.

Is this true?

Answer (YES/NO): NO